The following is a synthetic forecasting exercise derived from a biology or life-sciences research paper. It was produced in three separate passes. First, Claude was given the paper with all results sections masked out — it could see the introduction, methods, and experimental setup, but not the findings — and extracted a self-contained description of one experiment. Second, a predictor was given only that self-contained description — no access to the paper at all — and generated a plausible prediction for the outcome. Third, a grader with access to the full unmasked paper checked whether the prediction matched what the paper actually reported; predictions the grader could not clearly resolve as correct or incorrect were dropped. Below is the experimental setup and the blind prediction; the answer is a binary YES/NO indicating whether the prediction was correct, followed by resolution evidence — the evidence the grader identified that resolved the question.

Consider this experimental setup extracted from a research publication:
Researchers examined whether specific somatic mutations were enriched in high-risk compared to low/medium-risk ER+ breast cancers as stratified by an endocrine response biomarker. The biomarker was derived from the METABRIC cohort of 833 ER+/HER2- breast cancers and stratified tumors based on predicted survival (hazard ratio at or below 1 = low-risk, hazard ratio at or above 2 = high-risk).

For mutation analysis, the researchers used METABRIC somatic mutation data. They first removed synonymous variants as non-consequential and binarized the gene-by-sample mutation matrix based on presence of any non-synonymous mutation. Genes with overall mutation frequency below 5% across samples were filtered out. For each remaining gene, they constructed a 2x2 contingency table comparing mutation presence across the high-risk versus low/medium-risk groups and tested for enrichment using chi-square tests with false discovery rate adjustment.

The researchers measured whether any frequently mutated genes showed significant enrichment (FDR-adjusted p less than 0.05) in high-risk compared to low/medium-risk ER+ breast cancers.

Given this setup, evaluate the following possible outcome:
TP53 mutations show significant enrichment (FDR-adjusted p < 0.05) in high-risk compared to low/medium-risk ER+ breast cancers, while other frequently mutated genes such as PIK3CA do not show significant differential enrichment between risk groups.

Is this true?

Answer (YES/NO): NO